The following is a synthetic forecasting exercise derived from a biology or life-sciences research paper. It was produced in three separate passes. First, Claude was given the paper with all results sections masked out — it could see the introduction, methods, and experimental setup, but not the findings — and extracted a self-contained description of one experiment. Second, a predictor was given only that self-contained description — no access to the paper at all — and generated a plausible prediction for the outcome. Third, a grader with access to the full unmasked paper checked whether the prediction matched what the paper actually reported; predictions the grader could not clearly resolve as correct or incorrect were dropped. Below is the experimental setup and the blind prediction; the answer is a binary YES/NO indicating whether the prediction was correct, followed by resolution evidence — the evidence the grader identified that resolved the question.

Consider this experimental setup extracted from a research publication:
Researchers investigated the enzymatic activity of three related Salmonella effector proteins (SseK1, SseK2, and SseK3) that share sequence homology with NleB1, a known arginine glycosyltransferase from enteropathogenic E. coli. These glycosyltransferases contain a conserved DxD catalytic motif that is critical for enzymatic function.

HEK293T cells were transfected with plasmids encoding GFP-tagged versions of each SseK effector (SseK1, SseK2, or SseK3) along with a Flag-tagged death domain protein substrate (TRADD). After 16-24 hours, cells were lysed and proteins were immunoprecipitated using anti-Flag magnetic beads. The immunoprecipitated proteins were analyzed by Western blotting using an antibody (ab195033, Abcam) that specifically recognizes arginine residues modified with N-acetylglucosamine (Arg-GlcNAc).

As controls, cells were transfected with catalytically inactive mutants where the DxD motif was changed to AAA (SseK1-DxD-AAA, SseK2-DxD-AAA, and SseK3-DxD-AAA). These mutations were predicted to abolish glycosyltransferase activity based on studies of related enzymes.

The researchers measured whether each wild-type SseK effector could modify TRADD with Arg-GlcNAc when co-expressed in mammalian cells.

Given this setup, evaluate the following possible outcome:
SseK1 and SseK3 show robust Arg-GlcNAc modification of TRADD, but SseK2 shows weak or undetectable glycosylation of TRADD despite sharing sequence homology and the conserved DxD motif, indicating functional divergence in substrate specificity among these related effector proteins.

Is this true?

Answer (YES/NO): NO